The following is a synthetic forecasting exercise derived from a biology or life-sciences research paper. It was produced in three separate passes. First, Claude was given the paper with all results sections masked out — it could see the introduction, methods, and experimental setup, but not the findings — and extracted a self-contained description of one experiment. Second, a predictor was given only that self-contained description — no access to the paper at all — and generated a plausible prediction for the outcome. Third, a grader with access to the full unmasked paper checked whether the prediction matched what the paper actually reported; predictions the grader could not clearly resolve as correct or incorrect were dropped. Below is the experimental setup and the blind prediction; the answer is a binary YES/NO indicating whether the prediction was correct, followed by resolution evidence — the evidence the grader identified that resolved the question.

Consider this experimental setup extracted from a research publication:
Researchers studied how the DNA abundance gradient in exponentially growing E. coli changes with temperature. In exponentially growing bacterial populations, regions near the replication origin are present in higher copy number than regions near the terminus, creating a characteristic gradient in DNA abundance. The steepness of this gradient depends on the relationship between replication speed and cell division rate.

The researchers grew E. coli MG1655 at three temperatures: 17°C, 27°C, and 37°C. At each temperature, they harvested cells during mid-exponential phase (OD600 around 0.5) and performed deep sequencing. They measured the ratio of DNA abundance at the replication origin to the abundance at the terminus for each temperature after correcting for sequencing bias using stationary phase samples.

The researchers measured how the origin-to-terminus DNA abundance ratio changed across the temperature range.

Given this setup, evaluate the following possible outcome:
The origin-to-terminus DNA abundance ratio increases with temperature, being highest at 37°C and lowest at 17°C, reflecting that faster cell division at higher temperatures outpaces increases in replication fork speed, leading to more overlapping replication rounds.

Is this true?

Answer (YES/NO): YES